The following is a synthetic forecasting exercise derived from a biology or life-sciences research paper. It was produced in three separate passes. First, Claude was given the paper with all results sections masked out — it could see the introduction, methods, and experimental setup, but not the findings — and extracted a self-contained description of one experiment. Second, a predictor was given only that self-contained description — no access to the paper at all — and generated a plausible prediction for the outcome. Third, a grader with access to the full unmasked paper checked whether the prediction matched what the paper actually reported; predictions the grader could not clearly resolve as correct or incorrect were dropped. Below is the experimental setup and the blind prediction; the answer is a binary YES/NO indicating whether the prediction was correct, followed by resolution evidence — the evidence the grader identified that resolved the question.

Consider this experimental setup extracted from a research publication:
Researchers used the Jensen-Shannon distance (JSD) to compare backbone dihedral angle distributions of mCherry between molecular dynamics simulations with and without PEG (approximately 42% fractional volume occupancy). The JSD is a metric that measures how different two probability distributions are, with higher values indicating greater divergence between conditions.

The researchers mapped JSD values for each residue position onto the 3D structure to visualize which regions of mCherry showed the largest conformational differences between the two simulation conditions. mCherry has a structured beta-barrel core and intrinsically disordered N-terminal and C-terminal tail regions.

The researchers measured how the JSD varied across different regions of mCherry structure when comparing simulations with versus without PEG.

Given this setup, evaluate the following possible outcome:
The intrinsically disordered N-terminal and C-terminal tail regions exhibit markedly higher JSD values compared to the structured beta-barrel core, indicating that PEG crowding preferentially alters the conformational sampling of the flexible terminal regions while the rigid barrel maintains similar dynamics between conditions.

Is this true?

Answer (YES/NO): YES